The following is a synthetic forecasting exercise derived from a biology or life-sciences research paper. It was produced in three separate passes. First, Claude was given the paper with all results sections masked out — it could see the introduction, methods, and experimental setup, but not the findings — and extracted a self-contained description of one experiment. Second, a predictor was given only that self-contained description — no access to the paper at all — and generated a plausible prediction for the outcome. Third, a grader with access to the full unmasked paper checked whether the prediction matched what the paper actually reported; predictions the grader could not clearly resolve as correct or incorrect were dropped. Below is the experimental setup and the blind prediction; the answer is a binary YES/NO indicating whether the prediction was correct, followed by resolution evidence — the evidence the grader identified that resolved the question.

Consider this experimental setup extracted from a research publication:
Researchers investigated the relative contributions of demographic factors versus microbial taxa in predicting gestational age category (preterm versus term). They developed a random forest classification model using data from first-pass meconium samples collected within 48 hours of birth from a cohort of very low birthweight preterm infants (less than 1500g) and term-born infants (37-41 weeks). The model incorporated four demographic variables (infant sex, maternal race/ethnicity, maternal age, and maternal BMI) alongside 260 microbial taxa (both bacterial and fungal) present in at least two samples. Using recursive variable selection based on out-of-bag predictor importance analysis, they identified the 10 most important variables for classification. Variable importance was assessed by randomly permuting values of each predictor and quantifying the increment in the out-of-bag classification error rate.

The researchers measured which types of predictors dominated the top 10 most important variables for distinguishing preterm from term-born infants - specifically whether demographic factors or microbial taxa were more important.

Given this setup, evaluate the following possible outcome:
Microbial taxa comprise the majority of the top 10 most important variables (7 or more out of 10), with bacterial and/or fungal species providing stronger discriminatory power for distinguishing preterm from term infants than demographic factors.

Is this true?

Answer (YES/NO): YES